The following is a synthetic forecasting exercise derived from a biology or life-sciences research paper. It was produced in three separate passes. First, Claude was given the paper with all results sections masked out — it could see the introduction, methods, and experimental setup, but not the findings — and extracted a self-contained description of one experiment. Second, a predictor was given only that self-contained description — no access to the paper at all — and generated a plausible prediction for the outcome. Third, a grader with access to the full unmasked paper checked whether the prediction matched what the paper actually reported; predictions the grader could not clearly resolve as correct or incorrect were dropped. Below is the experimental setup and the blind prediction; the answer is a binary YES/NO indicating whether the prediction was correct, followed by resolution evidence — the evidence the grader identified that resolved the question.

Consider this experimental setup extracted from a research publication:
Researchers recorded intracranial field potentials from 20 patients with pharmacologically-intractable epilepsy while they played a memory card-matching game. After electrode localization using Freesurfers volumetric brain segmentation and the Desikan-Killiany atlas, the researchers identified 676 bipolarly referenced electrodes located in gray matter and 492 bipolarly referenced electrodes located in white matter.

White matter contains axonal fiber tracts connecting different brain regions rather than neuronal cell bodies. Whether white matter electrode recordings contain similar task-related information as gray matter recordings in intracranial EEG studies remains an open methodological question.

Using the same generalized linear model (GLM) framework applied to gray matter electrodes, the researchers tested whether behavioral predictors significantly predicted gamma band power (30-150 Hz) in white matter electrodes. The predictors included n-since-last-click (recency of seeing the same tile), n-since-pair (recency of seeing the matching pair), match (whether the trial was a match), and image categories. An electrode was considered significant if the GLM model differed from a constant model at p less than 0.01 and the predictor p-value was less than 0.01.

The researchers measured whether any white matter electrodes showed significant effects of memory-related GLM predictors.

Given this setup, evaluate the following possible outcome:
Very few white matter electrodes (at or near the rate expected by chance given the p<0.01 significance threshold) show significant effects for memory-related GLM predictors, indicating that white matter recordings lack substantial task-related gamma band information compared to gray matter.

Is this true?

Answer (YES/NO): NO